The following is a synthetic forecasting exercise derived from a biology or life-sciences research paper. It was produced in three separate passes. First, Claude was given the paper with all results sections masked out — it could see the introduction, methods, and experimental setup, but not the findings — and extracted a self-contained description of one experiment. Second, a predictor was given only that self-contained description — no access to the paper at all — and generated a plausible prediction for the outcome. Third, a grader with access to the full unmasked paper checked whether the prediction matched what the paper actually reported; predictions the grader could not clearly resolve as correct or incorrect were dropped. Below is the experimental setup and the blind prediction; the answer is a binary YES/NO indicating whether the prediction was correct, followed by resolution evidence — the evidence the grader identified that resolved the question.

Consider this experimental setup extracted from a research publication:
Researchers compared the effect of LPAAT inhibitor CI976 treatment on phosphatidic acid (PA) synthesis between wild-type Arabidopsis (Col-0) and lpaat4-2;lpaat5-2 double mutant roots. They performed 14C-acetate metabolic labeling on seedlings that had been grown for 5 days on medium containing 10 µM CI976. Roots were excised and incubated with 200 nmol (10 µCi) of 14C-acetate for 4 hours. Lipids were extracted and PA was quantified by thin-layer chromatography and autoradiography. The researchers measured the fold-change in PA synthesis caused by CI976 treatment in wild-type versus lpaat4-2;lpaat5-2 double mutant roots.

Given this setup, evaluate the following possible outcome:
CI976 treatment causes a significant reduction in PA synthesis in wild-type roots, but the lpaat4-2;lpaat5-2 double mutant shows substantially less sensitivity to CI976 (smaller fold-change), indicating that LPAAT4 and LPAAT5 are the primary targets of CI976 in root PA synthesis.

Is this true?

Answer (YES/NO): NO